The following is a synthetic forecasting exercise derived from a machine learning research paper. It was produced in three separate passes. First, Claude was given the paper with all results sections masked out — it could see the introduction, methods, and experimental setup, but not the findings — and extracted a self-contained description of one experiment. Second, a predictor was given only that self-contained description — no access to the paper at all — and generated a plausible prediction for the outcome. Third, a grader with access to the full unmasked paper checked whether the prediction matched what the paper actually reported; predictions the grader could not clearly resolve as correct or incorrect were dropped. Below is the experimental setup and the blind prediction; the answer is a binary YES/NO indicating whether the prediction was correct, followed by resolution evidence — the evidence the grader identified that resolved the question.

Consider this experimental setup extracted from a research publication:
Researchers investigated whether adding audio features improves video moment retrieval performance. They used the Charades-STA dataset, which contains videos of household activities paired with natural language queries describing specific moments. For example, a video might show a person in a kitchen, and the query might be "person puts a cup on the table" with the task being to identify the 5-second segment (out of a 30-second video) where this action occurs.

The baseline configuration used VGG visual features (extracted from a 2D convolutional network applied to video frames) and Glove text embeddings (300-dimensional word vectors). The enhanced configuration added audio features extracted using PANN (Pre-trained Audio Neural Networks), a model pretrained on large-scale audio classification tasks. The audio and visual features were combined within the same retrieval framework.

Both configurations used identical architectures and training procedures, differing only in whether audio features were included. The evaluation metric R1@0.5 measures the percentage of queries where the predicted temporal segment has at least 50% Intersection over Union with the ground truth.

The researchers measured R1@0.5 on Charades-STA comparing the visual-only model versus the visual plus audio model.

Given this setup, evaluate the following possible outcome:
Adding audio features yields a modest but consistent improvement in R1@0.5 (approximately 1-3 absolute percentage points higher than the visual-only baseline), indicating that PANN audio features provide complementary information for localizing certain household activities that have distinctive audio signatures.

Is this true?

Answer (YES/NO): NO